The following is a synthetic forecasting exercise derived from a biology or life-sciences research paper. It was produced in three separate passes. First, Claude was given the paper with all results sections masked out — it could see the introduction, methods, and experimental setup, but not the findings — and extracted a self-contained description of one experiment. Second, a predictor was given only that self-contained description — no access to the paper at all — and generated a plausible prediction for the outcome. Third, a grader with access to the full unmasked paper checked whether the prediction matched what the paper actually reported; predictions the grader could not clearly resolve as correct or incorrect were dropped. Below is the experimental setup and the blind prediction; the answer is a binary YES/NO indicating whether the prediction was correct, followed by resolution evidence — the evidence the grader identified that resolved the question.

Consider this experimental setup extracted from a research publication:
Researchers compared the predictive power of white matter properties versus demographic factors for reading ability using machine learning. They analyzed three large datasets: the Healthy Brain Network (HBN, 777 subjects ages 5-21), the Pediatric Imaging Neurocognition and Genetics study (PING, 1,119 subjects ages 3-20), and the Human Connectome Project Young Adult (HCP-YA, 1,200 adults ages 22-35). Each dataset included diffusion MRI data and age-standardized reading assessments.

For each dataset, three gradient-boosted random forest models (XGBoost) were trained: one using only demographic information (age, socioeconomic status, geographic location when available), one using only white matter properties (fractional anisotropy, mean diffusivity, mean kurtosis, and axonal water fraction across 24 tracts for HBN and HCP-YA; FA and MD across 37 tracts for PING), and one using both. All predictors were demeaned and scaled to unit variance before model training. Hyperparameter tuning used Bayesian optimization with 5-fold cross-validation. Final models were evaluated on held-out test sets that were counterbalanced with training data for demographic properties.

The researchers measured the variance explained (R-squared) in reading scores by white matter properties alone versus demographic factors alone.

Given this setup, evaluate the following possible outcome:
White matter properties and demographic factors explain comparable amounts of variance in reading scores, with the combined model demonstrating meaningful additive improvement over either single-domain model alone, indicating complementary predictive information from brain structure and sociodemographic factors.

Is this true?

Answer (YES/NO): NO